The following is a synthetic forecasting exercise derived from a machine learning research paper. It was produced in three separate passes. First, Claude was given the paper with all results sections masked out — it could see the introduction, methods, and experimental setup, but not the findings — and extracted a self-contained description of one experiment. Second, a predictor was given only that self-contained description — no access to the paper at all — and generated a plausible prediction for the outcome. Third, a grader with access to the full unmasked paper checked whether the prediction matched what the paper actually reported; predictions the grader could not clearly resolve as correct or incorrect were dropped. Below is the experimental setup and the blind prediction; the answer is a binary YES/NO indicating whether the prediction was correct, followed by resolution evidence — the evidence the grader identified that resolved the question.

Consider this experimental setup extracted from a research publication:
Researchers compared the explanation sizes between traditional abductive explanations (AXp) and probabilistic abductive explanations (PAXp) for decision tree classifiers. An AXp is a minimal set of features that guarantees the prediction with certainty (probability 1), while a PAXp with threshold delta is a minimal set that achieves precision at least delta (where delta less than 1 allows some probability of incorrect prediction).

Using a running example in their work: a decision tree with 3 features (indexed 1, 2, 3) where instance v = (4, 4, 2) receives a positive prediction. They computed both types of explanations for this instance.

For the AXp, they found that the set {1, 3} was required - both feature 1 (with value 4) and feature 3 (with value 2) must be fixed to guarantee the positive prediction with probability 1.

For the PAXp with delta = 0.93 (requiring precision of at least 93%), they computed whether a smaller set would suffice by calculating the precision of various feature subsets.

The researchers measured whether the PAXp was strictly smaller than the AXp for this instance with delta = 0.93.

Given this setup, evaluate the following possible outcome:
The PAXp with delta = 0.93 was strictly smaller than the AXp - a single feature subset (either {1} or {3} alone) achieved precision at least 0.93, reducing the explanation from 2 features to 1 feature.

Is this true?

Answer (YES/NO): YES